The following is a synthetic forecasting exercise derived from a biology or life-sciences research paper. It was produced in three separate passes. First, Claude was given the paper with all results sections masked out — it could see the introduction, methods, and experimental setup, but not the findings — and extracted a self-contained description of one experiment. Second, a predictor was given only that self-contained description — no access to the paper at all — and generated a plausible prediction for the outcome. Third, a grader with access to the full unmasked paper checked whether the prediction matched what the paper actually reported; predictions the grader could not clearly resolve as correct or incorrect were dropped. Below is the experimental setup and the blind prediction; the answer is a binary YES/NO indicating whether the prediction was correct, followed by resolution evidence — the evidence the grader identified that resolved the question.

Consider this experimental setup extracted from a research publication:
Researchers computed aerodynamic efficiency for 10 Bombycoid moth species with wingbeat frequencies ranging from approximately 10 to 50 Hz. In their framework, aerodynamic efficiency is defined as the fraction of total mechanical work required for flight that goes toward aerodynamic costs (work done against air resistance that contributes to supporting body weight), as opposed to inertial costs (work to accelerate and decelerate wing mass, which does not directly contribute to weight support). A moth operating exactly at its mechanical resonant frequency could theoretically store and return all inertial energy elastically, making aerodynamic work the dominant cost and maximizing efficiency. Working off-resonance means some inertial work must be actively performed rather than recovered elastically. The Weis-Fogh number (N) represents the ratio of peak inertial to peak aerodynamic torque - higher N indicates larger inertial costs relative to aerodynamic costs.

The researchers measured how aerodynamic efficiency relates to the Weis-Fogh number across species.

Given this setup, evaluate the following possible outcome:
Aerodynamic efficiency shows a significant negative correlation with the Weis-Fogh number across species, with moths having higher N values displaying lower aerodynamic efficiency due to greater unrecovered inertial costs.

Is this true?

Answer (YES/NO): YES